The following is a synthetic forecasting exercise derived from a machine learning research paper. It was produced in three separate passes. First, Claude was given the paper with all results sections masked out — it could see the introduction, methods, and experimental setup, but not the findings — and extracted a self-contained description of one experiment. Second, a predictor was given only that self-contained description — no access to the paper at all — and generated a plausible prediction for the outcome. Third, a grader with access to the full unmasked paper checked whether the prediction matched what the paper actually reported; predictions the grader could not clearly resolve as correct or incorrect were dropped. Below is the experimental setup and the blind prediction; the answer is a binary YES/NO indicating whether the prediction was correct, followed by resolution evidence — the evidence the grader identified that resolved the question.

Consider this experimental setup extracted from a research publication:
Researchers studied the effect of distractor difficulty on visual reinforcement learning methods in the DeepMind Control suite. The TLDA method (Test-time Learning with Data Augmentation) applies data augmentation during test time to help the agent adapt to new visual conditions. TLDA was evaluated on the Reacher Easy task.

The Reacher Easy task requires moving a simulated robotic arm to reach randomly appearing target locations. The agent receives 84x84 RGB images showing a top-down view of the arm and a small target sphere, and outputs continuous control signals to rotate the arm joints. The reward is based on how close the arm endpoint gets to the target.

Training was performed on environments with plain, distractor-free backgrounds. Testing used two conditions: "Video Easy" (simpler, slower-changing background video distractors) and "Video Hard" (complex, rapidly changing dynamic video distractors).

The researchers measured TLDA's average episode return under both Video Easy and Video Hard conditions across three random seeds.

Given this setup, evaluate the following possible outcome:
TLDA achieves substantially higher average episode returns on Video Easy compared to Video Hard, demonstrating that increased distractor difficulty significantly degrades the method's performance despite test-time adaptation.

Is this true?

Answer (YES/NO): YES